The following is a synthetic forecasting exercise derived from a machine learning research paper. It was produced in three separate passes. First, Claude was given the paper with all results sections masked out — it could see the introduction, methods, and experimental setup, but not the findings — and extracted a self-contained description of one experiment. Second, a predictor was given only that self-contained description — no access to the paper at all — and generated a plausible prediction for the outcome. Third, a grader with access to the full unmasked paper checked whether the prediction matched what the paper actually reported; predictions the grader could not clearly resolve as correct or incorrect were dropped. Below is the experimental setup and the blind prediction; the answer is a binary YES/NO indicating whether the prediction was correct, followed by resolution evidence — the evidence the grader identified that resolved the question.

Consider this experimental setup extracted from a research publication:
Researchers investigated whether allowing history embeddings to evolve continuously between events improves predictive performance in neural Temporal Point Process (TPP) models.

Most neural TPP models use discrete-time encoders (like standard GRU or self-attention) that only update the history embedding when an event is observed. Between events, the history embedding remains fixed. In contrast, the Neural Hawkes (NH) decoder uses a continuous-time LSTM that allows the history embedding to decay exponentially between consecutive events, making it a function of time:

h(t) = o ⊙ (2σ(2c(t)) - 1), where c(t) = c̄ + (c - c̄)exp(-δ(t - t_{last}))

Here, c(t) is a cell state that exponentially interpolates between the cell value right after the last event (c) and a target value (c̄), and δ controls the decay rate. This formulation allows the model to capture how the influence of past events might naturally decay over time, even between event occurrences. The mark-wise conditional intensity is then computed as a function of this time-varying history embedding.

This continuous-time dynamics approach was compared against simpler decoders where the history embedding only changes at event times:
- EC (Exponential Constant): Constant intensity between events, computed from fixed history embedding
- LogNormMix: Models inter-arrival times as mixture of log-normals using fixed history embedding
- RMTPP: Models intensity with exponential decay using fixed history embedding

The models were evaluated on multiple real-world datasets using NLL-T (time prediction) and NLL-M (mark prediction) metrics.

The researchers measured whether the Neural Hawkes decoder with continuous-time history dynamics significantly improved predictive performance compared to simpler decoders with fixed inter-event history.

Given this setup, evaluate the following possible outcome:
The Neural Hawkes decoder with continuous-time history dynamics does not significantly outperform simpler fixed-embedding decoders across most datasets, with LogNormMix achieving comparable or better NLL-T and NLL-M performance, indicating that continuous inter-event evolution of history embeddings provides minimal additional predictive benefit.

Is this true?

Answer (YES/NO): YES